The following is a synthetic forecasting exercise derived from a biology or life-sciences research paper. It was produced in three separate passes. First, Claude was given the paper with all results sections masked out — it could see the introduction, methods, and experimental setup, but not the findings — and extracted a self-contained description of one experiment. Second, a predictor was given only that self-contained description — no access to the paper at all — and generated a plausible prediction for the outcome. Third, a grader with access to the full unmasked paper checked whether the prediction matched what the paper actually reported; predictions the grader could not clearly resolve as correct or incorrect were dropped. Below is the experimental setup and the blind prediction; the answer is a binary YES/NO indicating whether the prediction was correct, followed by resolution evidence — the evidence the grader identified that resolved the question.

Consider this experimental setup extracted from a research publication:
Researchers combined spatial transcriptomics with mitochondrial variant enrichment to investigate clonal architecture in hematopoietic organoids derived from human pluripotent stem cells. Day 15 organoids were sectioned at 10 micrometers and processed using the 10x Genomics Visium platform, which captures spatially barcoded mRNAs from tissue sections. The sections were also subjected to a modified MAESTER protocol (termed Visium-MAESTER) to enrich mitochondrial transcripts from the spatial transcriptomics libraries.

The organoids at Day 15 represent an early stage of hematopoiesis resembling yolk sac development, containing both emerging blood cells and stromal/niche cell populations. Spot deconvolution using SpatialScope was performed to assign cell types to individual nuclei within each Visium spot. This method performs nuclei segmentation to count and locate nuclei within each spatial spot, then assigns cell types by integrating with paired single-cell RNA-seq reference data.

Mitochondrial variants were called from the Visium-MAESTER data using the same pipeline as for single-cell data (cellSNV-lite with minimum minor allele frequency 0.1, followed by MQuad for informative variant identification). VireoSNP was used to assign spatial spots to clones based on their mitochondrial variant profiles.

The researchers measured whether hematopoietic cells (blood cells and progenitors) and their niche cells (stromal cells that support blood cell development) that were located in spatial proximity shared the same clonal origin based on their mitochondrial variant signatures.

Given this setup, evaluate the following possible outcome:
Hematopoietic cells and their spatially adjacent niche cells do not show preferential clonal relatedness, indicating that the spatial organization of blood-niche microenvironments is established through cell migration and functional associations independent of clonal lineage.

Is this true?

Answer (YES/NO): NO